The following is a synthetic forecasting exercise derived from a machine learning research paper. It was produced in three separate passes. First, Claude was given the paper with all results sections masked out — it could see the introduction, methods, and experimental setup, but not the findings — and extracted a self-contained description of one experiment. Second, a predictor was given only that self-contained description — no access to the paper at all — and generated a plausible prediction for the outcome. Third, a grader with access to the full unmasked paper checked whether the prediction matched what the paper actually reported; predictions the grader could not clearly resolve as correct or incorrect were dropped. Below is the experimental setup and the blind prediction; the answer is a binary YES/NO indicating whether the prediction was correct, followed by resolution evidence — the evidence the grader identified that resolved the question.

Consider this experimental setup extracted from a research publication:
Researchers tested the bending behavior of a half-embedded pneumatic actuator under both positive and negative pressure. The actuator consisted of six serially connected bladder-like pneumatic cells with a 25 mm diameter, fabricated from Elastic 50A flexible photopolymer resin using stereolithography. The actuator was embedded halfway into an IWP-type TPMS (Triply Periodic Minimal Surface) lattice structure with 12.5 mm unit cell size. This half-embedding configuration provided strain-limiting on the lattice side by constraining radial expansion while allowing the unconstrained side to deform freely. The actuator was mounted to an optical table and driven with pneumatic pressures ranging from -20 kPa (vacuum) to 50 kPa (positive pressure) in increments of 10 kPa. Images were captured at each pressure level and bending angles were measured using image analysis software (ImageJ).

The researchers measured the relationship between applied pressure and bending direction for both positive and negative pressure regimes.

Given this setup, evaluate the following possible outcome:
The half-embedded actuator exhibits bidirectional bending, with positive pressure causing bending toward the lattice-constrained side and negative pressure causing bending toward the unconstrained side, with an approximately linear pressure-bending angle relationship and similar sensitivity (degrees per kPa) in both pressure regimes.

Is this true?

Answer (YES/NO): NO